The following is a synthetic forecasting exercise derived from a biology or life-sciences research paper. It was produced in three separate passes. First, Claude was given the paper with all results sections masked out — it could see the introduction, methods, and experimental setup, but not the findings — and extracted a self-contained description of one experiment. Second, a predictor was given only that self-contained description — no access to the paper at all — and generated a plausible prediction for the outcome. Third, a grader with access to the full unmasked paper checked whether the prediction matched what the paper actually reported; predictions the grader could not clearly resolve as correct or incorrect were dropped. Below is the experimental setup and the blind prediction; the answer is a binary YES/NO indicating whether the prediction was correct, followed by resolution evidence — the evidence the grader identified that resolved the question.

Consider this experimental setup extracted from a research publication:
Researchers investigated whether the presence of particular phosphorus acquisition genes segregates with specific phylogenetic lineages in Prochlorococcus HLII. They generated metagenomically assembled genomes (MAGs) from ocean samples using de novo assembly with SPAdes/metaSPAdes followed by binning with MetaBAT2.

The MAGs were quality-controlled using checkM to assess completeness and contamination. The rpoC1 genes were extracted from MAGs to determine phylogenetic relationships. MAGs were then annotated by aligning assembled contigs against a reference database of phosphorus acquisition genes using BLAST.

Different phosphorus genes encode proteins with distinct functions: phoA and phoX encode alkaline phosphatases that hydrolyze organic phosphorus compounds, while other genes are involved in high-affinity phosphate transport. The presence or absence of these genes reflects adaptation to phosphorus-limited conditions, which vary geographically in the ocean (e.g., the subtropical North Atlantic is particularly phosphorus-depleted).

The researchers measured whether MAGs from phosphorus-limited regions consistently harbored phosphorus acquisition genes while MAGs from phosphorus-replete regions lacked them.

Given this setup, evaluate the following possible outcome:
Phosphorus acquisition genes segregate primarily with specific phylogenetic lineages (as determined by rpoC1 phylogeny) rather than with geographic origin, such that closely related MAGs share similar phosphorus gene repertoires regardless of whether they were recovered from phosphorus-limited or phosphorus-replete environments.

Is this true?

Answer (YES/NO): NO